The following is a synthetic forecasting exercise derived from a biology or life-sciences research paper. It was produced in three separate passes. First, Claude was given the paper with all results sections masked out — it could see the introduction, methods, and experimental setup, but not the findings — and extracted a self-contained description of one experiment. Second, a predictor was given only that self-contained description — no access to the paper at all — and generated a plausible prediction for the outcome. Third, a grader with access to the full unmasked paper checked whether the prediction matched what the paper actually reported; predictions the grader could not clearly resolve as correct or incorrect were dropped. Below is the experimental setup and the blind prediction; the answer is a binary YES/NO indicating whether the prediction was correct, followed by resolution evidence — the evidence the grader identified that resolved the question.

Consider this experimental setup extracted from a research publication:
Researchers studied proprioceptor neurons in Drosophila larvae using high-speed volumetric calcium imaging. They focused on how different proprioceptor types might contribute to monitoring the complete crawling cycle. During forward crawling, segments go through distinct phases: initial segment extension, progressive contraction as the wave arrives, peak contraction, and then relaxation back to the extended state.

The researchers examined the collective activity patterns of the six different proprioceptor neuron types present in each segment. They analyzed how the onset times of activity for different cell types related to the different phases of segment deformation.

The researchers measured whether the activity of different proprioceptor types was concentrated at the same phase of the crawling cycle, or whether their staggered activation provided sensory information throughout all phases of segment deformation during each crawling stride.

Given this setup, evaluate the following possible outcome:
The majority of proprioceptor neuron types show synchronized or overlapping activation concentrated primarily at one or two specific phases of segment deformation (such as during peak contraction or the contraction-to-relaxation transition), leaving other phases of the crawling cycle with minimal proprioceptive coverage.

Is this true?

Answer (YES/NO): NO